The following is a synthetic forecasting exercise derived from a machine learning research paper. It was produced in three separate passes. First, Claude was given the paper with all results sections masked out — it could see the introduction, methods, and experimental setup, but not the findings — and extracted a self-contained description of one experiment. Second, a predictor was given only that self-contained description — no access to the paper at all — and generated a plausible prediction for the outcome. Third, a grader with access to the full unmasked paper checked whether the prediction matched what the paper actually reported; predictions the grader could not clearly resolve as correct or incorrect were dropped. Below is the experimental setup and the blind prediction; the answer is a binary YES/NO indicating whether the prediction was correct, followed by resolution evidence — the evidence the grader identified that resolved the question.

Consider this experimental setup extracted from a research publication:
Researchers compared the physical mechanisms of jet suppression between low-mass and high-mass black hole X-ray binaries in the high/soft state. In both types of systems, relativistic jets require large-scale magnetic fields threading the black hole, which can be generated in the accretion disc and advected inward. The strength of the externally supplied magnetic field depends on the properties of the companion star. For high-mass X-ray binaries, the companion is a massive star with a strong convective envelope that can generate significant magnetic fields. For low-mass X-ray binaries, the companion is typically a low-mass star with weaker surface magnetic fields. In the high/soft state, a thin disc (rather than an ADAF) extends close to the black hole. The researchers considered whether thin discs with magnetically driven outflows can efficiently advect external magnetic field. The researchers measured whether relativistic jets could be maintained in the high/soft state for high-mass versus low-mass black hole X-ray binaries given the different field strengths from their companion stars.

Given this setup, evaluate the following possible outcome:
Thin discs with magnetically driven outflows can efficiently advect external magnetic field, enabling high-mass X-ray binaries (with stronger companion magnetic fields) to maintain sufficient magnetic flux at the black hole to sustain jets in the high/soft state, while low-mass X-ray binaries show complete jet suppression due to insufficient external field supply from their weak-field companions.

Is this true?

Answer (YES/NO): YES